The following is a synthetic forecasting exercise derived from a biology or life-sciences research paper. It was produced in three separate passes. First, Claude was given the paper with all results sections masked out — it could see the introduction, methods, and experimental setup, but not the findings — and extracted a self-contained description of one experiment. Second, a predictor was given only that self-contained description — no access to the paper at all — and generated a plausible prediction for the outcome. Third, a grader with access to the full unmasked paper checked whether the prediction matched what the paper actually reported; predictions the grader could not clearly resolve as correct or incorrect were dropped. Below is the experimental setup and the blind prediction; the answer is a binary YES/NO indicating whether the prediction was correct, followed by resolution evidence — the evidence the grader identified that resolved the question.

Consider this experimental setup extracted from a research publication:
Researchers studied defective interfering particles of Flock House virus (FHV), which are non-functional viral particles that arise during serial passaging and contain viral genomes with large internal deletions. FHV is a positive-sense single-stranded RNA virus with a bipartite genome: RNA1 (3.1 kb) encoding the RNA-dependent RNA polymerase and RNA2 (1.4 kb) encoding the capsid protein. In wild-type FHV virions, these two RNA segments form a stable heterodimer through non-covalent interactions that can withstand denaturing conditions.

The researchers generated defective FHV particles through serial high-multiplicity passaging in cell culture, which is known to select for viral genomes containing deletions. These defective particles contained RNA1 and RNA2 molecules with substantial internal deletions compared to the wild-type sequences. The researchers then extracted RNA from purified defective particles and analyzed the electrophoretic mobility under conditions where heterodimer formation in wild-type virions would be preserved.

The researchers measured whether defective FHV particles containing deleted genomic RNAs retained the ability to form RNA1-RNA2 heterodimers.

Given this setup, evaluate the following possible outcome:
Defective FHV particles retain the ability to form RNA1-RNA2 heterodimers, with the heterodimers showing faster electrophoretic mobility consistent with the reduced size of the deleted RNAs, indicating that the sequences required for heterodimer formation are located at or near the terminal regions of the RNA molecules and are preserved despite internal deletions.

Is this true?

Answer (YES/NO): NO